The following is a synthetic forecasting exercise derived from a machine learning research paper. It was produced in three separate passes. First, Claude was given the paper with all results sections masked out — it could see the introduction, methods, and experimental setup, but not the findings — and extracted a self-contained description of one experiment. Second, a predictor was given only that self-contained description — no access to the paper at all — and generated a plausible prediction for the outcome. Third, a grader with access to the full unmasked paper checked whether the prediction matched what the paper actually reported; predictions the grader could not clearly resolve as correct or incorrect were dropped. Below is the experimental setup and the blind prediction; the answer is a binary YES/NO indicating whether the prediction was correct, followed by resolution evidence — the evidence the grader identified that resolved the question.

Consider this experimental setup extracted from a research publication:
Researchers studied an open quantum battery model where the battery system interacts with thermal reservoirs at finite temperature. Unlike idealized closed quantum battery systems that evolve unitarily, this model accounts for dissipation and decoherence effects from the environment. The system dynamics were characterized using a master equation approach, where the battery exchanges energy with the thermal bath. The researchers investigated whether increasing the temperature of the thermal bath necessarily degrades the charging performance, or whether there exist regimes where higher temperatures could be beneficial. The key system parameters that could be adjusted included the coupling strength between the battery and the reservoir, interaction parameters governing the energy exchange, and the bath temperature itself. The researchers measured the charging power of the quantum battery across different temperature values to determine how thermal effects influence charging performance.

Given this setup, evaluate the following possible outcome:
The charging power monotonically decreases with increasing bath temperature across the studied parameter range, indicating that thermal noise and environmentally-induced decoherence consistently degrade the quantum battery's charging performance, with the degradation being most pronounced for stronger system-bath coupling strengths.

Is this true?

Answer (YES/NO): NO